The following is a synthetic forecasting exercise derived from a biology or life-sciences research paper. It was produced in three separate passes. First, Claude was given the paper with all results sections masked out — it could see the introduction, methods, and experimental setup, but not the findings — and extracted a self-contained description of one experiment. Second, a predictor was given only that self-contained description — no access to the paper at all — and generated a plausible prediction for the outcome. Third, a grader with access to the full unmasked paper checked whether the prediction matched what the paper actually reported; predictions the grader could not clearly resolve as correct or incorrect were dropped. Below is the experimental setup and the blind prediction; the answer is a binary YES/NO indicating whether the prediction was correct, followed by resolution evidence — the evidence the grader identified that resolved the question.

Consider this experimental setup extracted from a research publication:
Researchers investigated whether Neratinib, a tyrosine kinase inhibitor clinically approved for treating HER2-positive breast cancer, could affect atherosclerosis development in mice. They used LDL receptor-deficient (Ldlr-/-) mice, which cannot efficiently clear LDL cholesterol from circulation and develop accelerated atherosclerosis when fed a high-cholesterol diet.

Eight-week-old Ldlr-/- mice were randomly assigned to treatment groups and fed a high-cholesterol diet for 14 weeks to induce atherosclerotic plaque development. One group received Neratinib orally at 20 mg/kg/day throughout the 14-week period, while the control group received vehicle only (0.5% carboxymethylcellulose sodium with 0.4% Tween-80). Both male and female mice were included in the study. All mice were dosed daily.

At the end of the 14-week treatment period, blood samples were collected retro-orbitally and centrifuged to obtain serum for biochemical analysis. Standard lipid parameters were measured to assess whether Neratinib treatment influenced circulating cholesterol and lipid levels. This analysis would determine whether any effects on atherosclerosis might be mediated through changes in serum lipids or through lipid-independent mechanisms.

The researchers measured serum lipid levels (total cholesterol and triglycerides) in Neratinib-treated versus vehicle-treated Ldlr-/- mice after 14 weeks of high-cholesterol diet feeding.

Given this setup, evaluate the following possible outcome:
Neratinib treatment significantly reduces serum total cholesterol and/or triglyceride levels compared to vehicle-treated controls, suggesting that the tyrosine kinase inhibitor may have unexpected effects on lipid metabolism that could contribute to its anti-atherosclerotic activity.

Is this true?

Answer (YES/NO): NO